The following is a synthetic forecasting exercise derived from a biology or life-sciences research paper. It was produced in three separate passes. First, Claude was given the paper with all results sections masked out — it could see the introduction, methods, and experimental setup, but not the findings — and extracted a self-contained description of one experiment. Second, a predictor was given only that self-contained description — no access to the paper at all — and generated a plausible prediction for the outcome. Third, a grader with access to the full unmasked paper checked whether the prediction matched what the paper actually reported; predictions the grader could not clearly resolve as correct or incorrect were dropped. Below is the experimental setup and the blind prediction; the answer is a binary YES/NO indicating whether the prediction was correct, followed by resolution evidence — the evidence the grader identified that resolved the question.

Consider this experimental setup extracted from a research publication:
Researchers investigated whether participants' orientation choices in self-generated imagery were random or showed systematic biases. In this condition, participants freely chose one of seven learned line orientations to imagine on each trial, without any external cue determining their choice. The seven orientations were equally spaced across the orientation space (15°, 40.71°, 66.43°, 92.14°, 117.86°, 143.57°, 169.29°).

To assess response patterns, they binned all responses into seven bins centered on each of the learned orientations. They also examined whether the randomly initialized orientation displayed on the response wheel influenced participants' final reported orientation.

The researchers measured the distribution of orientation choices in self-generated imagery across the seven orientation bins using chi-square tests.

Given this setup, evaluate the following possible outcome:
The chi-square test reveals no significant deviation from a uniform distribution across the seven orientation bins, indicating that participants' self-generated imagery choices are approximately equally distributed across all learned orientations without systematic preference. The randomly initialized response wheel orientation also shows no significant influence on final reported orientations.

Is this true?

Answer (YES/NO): NO